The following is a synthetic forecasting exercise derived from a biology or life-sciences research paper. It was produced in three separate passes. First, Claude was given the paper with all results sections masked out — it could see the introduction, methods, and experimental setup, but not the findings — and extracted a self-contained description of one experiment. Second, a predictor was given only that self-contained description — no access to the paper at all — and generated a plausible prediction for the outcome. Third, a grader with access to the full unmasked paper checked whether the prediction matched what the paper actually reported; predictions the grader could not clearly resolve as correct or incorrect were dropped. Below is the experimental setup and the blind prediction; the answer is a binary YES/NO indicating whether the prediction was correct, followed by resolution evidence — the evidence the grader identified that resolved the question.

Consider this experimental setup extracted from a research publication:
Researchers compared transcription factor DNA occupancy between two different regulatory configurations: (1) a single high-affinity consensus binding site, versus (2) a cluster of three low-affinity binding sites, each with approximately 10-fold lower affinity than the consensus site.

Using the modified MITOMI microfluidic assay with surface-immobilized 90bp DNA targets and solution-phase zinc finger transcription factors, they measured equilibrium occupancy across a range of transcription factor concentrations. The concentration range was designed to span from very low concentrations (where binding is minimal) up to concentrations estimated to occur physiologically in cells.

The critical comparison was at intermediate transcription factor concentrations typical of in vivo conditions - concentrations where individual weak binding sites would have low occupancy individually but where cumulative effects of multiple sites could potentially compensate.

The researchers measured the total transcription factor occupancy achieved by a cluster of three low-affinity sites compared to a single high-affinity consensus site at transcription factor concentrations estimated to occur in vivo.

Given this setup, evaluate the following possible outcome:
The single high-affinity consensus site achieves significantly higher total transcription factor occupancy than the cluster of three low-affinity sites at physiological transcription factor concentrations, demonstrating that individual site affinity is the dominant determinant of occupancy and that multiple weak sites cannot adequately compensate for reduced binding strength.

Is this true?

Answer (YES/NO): NO